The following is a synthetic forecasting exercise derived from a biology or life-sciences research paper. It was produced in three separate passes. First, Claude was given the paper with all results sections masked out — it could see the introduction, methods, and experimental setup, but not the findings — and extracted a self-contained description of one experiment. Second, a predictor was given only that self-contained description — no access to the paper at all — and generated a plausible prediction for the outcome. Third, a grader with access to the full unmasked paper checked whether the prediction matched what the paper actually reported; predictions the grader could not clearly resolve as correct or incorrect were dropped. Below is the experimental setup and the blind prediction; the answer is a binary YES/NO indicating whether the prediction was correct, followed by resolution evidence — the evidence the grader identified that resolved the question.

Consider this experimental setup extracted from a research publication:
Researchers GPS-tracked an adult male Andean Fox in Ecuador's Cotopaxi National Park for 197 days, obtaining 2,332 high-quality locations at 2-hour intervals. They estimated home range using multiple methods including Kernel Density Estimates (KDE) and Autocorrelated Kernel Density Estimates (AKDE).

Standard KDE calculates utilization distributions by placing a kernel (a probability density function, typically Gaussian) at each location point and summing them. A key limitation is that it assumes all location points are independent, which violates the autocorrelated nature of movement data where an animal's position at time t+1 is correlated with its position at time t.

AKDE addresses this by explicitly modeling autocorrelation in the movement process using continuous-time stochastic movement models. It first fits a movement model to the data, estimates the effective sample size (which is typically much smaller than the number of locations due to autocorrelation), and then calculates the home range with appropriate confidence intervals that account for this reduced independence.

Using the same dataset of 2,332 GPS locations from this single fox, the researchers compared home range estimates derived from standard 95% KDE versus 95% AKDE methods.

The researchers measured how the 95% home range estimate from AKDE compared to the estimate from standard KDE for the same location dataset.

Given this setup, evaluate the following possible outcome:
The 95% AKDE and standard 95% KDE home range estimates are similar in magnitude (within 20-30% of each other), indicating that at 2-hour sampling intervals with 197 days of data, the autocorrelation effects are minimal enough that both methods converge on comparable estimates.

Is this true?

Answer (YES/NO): YES